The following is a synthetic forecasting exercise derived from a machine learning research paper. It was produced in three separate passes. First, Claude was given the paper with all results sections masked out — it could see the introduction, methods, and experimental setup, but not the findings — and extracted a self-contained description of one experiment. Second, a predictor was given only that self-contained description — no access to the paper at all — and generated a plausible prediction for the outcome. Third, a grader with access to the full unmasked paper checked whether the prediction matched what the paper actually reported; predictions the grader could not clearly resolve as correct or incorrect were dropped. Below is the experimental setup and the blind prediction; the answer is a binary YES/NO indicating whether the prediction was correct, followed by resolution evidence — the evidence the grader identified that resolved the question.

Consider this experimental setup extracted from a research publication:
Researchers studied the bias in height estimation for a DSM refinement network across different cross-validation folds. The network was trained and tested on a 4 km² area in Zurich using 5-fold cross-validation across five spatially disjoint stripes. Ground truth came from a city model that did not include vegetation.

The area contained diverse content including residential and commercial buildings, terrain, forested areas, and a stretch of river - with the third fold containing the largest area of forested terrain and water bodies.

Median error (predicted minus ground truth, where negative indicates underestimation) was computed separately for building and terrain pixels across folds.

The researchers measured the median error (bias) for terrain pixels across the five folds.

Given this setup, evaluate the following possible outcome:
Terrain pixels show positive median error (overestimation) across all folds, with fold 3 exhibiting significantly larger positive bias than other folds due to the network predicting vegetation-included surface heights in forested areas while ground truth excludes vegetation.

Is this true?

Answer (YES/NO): NO